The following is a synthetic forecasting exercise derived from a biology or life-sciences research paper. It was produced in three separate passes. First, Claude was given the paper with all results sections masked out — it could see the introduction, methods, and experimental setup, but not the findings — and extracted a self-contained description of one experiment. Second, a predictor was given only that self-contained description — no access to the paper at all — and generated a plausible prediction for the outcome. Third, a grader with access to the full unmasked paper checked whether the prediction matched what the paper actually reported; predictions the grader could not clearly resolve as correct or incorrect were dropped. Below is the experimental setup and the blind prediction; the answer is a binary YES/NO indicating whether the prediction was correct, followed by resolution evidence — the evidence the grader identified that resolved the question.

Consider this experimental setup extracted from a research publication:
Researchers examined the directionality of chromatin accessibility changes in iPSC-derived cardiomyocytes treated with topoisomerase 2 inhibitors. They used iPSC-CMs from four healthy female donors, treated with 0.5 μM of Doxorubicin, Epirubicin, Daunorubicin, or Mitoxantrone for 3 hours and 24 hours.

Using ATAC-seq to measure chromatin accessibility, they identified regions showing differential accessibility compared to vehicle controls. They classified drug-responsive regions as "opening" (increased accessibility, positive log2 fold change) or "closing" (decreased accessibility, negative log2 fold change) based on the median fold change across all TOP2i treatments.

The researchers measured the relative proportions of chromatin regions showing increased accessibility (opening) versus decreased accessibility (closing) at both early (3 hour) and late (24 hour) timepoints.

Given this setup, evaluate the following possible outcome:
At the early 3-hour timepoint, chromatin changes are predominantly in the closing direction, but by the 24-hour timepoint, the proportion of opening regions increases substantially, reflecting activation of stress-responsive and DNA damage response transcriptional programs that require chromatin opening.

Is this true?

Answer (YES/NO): NO